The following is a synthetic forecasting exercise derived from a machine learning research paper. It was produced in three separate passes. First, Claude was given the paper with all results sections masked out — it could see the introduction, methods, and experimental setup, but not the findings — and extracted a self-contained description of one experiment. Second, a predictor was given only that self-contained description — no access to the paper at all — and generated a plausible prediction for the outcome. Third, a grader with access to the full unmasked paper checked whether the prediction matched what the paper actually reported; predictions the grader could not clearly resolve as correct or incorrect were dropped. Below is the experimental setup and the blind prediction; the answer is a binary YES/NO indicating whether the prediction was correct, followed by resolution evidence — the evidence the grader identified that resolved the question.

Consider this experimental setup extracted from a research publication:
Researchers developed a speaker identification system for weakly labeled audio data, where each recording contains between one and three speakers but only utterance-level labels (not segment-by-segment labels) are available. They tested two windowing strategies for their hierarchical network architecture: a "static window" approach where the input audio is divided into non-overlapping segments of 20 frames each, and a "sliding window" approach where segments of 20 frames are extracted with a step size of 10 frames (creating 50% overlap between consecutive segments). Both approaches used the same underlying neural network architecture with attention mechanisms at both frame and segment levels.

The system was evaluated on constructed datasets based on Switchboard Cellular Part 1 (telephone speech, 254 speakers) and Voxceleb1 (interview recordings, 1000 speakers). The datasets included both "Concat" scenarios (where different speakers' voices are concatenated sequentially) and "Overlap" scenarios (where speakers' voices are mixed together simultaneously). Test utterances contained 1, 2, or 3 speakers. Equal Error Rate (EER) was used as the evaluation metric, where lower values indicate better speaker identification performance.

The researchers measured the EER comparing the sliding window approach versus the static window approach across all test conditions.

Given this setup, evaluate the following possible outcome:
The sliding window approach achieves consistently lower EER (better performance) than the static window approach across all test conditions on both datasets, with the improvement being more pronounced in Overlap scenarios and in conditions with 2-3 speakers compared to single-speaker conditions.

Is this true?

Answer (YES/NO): NO